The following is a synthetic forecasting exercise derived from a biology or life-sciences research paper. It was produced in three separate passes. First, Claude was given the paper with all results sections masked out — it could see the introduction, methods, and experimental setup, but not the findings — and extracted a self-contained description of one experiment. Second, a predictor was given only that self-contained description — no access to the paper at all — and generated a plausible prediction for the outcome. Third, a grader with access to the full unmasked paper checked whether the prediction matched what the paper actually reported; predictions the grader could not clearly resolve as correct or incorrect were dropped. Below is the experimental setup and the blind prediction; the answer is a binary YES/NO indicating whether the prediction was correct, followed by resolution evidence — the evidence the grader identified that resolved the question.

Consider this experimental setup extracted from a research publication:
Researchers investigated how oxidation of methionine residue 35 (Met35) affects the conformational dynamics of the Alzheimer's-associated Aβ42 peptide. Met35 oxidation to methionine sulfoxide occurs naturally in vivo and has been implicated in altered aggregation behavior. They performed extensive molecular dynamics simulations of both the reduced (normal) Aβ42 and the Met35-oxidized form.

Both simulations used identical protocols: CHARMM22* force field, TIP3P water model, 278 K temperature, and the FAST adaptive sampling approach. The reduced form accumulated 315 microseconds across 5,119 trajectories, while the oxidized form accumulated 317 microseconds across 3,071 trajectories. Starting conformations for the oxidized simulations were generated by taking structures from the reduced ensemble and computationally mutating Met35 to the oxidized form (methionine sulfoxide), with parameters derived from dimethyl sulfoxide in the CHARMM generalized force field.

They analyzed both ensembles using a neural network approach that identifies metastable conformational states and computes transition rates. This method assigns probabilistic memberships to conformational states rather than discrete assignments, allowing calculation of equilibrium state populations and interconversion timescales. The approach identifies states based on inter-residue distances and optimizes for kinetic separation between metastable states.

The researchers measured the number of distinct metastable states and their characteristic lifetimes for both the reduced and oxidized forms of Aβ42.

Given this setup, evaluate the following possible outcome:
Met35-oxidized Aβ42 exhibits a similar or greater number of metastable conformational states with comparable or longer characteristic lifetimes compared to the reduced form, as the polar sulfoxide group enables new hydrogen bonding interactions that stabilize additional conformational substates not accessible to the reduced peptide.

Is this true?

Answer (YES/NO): NO